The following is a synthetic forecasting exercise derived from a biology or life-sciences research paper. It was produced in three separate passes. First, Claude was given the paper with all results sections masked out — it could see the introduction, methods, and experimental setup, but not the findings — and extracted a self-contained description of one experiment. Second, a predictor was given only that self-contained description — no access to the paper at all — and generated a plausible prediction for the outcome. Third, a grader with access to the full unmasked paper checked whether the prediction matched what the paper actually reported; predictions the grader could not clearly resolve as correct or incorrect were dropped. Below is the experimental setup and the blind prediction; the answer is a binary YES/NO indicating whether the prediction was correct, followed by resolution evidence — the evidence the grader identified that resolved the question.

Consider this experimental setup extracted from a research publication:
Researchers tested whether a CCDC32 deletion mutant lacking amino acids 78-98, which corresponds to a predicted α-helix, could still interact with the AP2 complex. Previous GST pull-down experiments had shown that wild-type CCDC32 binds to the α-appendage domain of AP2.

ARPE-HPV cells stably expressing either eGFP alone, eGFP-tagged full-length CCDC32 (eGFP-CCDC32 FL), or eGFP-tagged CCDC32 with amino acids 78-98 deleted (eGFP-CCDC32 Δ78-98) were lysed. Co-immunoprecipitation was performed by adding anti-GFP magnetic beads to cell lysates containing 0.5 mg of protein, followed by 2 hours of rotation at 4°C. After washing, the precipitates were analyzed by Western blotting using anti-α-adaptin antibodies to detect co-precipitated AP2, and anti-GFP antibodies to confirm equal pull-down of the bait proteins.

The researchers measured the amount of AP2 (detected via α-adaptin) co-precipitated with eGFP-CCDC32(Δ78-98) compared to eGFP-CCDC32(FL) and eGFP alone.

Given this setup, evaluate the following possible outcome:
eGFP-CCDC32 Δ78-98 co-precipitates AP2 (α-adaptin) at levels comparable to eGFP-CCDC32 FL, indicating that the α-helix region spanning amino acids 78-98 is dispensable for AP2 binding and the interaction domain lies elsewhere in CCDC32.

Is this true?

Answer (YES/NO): NO